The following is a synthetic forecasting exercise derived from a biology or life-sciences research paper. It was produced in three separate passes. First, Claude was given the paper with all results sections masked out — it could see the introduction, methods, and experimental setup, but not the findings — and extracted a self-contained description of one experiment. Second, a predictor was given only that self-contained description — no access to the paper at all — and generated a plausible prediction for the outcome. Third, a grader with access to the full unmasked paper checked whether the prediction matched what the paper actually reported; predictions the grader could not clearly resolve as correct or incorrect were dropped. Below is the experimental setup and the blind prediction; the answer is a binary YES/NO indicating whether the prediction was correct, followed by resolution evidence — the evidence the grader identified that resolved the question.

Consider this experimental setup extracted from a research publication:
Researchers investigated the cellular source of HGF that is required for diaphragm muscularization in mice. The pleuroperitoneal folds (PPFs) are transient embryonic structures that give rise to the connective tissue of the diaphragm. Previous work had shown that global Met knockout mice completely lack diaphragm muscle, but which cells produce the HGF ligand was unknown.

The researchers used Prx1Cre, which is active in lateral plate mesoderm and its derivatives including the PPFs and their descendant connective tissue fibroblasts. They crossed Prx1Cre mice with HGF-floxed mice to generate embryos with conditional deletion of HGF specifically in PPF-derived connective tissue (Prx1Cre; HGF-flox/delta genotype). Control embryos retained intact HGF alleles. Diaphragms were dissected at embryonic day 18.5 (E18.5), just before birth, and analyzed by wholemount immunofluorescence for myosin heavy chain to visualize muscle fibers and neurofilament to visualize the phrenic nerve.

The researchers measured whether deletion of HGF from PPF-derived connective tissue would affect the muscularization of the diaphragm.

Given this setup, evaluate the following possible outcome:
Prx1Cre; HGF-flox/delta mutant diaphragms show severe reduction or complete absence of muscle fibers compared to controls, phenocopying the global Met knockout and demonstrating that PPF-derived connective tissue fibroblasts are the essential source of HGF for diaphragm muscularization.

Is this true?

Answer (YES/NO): NO